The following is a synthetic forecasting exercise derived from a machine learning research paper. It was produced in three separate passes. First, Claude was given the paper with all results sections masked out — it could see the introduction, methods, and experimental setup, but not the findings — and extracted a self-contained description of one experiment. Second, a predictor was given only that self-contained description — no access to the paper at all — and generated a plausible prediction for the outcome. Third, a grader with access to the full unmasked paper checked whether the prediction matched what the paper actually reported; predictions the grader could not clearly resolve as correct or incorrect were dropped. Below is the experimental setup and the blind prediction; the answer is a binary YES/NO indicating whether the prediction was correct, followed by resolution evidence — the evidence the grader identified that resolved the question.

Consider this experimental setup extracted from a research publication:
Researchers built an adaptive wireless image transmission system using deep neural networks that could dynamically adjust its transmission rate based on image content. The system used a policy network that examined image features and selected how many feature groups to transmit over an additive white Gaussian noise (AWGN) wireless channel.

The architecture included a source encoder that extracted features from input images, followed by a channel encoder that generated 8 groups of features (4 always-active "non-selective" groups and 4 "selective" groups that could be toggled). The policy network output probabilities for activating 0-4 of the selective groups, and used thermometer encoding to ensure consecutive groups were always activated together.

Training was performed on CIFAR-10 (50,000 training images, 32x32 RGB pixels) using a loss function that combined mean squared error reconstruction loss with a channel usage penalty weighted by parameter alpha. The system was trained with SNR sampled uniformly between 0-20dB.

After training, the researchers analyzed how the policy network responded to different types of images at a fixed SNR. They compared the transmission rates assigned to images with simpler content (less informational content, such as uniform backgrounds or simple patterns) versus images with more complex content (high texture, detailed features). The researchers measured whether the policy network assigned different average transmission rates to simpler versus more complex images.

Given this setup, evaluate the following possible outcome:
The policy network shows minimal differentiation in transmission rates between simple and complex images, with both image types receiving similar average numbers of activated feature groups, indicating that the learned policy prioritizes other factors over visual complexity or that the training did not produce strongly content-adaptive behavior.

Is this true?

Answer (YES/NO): NO